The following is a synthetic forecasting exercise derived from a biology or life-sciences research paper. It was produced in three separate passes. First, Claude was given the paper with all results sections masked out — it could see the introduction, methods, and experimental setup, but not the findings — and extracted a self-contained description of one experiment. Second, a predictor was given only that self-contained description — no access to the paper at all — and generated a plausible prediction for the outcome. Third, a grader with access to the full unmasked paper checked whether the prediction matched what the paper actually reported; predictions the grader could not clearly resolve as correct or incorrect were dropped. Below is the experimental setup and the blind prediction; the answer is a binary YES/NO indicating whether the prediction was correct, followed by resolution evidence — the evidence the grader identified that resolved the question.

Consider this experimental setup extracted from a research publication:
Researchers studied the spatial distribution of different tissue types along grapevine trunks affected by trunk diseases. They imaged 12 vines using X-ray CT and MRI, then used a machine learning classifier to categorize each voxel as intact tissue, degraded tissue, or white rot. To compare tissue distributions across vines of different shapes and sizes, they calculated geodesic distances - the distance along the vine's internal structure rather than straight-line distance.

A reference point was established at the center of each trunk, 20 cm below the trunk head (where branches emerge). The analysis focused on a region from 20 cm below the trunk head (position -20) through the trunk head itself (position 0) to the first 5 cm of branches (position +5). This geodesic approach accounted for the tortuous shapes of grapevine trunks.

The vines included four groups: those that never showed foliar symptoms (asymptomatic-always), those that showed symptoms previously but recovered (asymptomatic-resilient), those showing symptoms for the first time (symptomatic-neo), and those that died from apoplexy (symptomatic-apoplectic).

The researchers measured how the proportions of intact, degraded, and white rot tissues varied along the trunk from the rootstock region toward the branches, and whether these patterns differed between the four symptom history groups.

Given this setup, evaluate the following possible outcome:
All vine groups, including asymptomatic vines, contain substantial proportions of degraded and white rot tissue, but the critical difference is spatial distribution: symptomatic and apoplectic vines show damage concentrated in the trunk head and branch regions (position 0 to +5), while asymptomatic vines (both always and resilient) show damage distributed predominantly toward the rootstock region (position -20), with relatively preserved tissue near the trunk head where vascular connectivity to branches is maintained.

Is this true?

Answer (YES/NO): NO